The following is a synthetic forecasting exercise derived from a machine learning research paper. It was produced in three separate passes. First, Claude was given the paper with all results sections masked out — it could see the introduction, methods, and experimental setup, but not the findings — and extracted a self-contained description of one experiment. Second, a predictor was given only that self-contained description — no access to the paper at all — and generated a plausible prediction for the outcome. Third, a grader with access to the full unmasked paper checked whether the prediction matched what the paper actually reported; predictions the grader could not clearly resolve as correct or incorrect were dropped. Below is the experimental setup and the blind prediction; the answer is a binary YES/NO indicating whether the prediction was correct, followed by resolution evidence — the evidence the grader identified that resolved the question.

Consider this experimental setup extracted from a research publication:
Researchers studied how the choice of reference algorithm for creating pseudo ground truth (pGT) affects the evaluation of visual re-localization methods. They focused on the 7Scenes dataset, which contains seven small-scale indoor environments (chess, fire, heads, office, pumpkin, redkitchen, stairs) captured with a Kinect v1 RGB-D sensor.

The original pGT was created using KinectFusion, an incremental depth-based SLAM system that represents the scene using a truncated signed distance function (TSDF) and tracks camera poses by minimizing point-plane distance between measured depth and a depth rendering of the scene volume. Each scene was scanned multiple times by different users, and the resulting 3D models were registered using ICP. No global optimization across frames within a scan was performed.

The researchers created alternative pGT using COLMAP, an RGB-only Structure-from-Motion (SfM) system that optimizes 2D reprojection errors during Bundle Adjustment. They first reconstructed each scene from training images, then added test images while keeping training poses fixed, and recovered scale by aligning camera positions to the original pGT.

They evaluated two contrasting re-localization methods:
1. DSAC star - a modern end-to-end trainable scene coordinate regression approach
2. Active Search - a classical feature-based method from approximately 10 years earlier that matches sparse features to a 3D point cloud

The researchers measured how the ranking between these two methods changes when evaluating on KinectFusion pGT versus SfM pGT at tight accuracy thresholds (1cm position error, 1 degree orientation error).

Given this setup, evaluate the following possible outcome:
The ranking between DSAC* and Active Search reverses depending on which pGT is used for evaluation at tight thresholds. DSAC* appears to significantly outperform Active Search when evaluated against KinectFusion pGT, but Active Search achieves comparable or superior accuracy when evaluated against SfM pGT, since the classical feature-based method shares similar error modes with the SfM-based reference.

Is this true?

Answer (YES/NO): YES